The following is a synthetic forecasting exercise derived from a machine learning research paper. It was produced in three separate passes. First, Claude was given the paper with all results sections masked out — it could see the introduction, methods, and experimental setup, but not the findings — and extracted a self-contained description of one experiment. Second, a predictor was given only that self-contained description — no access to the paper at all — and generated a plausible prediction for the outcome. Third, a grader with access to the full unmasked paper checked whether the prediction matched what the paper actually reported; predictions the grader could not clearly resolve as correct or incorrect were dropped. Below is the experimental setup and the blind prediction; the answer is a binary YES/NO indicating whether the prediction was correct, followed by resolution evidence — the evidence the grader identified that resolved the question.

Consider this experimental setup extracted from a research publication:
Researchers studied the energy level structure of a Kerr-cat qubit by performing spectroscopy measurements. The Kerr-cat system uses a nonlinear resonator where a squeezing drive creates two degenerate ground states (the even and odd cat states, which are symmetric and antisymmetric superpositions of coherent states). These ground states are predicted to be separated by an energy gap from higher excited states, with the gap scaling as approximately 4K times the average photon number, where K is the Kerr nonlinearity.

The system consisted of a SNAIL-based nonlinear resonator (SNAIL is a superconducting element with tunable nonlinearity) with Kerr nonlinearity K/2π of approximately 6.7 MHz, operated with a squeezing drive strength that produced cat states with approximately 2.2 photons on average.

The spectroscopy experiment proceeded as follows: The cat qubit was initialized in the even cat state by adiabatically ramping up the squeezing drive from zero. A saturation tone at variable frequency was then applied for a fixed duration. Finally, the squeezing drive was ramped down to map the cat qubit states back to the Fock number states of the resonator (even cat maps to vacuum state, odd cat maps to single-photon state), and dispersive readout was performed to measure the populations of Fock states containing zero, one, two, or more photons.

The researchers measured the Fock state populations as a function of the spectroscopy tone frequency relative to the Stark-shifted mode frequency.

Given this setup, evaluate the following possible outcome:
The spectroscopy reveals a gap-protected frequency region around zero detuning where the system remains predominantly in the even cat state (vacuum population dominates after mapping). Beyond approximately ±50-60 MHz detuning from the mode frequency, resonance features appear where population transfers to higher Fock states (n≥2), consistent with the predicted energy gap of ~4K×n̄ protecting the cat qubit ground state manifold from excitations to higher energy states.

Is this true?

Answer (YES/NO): NO